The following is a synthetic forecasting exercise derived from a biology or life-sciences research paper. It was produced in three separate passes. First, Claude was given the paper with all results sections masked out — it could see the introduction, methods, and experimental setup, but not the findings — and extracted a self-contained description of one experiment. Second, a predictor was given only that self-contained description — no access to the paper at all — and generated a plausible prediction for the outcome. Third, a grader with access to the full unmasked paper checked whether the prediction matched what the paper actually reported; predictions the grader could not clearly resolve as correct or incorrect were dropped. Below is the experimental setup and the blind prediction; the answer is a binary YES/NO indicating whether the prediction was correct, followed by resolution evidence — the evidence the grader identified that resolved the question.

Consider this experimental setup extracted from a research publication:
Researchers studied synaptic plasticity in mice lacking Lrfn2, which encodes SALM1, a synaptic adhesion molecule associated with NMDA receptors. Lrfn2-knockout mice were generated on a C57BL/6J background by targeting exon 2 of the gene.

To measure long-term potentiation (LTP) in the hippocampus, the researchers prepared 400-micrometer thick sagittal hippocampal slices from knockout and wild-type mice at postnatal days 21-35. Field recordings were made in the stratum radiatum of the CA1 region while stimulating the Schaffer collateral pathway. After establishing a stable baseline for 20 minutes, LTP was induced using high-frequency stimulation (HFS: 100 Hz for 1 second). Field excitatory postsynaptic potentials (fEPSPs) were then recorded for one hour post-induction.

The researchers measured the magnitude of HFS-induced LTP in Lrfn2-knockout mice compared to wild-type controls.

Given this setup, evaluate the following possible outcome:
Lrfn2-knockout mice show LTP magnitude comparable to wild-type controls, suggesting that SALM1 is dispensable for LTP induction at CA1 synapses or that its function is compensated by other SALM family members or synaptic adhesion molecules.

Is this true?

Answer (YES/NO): NO